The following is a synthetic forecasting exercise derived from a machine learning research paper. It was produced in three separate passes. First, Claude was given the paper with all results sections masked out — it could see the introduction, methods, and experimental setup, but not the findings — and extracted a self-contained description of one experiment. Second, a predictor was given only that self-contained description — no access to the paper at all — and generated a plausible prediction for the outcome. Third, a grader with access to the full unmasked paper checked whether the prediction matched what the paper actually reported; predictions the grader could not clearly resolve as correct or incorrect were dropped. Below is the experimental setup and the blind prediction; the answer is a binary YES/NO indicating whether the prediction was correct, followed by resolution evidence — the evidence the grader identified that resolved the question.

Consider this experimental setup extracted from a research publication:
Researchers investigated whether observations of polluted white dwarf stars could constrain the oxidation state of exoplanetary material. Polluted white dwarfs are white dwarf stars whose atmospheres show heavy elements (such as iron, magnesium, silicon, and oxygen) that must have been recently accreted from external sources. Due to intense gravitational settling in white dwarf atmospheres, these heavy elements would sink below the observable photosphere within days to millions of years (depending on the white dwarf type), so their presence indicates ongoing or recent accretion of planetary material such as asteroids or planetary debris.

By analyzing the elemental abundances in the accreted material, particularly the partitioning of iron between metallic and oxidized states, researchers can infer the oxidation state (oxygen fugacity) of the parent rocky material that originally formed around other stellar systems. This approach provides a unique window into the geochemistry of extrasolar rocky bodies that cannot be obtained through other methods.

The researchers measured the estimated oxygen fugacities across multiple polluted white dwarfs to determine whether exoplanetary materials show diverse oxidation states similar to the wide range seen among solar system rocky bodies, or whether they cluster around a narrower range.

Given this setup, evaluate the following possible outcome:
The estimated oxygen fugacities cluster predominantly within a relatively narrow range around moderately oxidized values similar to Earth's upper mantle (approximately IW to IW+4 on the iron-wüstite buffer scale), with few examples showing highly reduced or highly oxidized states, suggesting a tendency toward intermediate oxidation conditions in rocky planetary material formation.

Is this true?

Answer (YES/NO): NO